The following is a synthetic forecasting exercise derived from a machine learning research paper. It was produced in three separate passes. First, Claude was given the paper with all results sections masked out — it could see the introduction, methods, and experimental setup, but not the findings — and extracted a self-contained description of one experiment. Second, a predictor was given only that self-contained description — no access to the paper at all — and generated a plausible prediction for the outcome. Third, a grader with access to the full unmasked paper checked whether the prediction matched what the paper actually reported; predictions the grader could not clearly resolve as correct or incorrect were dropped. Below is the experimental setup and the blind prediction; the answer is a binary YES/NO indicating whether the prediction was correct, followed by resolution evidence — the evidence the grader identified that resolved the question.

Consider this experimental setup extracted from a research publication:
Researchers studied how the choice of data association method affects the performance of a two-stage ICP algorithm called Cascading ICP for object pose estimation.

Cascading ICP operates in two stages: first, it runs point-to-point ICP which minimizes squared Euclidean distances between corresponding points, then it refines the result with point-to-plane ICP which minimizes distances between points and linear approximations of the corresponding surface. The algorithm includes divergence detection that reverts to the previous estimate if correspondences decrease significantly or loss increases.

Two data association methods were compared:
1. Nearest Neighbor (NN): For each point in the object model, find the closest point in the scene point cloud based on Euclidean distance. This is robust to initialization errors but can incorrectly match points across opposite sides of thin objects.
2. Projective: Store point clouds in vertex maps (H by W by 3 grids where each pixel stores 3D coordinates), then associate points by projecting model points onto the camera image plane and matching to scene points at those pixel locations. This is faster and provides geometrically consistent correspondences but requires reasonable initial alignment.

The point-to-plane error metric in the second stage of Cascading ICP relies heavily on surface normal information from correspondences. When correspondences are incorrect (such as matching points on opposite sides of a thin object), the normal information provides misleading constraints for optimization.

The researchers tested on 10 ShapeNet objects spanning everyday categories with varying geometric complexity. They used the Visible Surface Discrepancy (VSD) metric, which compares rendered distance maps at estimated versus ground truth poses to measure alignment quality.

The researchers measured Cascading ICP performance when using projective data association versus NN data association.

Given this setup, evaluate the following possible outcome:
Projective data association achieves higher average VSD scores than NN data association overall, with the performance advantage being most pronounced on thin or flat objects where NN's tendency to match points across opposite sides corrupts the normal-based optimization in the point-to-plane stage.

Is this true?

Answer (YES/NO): NO